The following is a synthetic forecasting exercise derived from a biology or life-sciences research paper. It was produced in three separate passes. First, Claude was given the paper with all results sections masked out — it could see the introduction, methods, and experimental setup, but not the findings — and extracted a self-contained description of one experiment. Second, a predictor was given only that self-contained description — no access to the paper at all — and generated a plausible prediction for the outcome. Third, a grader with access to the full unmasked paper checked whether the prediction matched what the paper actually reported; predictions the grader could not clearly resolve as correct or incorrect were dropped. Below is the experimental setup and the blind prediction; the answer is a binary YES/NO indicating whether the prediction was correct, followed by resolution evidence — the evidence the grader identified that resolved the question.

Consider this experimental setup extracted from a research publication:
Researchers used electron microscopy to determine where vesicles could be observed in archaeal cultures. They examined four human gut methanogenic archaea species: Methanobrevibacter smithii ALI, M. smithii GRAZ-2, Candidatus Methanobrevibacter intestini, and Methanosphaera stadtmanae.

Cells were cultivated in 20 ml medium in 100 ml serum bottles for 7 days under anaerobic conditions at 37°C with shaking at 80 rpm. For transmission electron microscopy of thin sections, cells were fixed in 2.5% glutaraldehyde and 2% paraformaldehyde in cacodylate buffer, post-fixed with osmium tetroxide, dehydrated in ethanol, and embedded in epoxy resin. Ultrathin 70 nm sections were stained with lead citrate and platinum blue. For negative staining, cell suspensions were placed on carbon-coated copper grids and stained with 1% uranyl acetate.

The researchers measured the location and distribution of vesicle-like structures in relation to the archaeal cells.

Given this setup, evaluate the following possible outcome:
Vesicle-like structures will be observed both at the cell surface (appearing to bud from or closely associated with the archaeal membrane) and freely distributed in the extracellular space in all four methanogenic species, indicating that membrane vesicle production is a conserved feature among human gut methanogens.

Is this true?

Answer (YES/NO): YES